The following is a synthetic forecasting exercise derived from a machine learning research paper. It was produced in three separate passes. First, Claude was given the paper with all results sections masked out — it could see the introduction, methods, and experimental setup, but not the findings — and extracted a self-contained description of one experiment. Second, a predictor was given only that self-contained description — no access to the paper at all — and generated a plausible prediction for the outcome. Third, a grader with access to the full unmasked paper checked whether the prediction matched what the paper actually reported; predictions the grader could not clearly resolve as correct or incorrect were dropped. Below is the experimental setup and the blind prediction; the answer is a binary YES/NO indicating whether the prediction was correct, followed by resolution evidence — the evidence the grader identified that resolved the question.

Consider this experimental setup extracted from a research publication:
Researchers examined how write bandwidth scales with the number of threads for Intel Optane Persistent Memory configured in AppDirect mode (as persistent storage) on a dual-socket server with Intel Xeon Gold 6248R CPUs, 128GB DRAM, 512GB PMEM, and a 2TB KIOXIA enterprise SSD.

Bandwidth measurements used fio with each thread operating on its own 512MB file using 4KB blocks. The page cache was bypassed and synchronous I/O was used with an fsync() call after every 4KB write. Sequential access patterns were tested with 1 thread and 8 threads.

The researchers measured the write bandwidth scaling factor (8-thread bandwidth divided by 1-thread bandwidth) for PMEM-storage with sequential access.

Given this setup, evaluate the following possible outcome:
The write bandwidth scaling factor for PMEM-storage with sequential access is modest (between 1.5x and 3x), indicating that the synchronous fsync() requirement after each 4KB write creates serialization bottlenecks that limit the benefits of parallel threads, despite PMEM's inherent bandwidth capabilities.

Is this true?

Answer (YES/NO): NO